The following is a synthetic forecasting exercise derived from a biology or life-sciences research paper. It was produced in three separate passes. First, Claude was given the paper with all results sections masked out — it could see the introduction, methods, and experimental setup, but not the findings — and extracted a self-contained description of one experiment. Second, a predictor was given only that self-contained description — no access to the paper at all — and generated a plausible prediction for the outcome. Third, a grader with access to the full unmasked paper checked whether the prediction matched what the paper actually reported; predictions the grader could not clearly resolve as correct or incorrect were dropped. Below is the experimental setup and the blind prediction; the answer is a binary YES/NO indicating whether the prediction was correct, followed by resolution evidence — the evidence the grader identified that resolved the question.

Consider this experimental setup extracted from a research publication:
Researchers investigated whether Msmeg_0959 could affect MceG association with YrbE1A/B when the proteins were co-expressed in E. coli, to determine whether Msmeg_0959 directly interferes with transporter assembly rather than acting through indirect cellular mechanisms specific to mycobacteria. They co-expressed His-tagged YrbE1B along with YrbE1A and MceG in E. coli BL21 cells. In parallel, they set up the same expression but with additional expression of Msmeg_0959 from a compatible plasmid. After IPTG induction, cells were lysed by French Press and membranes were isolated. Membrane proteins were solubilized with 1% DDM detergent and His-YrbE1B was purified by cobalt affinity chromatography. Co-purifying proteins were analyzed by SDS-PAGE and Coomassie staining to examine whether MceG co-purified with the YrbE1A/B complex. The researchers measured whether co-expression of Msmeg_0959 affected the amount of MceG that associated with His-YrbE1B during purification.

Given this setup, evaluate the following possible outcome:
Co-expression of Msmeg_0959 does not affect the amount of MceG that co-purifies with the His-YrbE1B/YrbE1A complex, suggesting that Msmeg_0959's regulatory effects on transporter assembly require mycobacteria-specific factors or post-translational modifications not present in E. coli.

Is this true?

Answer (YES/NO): NO